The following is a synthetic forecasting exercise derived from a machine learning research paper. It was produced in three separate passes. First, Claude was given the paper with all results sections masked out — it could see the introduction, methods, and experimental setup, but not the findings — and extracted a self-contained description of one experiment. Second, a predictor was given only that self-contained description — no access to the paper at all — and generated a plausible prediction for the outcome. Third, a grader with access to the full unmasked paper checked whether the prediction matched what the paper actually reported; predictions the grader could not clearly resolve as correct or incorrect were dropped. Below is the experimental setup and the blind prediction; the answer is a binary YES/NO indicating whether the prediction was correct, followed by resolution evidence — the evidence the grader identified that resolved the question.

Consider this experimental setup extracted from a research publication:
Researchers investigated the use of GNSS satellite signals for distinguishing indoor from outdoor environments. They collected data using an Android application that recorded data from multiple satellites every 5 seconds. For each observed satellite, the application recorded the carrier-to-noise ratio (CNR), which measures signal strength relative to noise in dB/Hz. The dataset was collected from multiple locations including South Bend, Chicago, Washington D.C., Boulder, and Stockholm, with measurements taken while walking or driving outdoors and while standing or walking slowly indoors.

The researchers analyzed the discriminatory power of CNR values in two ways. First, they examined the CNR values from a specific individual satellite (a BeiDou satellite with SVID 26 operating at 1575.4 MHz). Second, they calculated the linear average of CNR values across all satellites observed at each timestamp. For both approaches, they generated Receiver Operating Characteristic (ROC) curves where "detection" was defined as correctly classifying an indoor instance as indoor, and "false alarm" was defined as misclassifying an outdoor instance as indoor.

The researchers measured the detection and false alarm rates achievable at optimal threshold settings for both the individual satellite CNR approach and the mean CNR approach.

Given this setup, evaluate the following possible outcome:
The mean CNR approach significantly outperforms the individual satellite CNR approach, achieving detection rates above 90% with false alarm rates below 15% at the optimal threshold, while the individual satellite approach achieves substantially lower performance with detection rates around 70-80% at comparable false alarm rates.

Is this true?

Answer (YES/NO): NO